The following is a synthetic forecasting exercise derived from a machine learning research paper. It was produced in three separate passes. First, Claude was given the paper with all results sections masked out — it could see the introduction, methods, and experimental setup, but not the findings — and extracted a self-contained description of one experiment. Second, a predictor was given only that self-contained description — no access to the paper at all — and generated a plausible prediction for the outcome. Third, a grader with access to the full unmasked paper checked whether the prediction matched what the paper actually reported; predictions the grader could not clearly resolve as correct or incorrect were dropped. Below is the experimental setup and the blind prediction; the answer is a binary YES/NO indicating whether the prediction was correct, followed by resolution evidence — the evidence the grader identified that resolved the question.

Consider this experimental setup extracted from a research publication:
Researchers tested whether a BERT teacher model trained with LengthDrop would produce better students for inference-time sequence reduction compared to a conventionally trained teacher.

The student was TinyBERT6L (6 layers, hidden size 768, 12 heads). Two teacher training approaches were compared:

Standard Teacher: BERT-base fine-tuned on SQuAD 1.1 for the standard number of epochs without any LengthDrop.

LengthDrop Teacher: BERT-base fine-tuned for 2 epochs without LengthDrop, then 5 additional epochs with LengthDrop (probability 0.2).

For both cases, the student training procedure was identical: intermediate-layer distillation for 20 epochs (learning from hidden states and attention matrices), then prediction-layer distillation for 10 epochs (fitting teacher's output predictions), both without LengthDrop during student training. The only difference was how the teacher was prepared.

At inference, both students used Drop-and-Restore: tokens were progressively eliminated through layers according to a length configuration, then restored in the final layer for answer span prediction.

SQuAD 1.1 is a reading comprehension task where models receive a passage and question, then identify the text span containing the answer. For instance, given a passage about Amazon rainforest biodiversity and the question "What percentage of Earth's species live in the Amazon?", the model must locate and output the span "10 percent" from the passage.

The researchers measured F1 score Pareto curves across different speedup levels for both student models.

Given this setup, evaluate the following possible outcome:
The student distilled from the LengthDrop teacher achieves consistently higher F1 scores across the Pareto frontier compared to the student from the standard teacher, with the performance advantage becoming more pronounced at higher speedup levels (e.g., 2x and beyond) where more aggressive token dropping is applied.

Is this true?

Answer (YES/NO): NO